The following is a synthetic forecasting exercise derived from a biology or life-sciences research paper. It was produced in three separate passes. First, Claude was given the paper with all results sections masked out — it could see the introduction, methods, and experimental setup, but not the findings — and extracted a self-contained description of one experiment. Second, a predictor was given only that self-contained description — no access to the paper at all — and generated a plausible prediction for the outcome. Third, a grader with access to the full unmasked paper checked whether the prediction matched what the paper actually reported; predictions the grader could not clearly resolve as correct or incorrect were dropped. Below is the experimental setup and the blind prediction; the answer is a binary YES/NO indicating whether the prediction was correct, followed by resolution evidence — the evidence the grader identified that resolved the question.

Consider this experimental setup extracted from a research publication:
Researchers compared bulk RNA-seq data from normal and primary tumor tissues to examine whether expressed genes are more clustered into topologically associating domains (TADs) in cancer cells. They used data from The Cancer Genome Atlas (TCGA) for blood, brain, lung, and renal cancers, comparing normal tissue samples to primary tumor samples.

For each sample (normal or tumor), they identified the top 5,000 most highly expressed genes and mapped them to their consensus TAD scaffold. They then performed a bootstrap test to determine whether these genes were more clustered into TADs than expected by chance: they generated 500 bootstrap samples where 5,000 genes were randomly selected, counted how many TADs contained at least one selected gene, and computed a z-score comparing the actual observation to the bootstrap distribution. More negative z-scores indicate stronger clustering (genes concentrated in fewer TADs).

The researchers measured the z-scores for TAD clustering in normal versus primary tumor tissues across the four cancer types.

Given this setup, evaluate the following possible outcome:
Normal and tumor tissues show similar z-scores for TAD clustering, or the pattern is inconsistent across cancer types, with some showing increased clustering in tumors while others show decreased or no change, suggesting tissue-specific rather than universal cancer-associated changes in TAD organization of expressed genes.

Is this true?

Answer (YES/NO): NO